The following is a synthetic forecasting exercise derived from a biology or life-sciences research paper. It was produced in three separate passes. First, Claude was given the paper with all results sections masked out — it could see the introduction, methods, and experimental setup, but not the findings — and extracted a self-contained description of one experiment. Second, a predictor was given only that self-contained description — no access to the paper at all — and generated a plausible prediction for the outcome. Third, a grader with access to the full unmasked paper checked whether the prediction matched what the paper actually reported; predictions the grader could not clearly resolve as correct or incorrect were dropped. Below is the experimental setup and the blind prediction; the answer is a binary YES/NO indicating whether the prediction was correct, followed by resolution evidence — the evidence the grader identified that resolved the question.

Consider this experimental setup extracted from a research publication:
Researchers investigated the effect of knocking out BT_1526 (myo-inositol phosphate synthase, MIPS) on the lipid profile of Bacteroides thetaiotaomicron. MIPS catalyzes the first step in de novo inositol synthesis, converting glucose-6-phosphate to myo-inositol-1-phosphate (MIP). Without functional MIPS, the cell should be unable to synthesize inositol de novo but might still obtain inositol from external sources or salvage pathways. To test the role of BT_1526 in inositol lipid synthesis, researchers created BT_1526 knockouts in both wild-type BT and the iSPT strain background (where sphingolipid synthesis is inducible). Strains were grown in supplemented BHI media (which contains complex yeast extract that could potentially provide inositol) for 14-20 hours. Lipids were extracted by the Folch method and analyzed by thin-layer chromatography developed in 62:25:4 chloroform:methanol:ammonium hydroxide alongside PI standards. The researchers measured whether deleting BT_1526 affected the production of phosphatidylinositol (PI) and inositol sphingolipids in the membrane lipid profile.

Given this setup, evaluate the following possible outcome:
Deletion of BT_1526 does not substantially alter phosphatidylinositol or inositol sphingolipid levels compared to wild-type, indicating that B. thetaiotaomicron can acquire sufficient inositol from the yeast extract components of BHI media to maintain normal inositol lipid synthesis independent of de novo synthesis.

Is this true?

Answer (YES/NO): NO